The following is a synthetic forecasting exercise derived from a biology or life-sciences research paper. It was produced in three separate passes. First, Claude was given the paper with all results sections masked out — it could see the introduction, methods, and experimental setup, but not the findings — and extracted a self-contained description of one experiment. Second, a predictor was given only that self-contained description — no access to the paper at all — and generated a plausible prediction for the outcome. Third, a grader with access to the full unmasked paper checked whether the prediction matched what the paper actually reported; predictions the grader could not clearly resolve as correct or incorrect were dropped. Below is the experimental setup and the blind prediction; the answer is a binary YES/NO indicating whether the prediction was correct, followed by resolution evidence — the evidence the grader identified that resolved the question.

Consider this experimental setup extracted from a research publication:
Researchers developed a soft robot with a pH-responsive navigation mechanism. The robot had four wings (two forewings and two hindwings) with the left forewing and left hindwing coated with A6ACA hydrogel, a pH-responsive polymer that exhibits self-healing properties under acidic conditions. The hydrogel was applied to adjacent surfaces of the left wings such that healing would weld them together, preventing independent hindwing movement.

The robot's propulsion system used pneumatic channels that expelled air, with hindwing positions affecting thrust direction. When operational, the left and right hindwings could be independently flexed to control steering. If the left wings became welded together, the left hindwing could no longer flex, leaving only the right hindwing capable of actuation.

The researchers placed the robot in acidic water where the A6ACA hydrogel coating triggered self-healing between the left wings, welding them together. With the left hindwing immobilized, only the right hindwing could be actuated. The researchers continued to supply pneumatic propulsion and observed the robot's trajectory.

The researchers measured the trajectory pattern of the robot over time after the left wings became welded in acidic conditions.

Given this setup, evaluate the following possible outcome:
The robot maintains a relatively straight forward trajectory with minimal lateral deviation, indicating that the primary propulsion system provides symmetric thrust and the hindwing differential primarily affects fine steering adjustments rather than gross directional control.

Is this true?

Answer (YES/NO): NO